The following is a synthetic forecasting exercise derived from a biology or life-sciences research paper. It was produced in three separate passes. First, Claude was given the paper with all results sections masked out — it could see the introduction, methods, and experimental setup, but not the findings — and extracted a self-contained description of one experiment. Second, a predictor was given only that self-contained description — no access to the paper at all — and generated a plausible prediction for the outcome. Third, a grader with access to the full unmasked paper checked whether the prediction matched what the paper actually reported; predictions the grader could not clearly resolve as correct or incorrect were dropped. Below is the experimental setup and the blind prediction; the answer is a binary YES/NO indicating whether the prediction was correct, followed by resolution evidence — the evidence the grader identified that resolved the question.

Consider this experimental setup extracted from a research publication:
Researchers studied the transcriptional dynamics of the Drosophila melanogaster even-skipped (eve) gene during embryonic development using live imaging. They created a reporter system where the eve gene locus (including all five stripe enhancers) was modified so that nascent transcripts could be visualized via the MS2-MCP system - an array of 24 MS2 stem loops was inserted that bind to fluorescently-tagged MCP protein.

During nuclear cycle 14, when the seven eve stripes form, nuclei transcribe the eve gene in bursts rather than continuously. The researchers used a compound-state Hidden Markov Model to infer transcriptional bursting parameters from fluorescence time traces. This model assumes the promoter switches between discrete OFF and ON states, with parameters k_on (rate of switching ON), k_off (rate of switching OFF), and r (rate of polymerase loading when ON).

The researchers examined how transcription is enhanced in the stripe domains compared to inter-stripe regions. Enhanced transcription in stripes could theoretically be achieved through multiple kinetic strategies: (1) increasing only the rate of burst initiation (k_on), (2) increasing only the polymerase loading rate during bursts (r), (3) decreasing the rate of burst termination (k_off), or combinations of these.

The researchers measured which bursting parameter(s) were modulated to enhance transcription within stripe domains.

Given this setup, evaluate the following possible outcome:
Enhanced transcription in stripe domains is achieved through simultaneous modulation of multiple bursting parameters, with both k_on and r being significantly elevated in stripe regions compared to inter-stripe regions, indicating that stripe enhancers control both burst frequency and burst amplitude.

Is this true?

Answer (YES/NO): YES